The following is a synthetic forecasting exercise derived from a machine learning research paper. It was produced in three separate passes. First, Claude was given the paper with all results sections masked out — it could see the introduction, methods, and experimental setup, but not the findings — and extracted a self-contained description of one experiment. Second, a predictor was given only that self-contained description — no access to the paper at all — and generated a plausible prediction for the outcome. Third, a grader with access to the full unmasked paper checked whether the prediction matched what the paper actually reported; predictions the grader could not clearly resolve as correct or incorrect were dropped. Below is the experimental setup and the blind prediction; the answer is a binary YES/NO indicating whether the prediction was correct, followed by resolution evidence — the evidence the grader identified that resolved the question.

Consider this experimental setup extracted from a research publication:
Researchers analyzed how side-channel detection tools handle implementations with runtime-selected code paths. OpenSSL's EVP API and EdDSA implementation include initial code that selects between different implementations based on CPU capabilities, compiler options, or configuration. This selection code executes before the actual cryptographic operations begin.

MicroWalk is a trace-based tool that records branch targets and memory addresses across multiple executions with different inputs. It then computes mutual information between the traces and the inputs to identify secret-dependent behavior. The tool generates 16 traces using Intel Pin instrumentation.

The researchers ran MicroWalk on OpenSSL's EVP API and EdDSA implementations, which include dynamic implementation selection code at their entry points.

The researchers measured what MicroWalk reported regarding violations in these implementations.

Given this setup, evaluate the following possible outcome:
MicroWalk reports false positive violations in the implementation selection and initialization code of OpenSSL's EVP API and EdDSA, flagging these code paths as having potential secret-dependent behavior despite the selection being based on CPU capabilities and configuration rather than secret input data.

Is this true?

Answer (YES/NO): YES